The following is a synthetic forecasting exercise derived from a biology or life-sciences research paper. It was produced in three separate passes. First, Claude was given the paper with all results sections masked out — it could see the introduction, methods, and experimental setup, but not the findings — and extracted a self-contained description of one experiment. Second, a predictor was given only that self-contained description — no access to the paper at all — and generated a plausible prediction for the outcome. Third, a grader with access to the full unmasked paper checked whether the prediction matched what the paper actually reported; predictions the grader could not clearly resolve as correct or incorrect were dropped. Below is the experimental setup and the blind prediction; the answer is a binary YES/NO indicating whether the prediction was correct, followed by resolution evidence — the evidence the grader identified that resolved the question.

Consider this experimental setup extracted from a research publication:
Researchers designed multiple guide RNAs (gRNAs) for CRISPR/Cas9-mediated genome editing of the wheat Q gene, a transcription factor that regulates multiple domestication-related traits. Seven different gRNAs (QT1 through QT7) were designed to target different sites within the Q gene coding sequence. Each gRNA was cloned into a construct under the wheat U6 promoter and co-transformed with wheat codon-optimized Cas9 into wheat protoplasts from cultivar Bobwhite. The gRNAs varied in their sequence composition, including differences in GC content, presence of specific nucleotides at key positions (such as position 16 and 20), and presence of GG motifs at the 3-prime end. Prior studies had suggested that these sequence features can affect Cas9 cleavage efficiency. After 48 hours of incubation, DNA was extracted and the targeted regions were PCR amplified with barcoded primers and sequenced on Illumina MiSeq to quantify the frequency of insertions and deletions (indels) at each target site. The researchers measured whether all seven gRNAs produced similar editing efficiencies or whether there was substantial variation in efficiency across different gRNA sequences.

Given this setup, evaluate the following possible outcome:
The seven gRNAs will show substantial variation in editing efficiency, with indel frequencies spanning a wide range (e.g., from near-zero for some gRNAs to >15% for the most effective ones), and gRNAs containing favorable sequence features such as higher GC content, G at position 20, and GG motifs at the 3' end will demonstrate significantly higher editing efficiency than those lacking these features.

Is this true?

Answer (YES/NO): NO